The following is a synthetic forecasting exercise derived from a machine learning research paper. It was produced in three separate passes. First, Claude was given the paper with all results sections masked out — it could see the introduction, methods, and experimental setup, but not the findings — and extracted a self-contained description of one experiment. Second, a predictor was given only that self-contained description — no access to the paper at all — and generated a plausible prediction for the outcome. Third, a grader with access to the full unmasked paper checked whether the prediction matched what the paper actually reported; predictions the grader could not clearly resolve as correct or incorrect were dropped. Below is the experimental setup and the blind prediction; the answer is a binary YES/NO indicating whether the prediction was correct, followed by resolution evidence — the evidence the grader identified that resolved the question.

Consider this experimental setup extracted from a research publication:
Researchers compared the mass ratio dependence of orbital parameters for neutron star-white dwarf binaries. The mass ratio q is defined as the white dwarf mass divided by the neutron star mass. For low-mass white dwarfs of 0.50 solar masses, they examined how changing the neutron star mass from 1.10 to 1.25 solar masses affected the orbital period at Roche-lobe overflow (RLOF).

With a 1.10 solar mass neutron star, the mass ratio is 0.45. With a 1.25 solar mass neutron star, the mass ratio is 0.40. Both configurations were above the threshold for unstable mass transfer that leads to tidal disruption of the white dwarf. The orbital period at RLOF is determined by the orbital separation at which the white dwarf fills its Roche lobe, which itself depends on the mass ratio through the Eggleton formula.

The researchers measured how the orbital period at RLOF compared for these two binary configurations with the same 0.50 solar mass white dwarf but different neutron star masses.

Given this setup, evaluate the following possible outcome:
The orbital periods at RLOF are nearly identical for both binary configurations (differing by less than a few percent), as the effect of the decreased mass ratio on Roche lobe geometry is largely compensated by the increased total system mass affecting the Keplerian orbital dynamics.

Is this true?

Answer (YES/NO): YES